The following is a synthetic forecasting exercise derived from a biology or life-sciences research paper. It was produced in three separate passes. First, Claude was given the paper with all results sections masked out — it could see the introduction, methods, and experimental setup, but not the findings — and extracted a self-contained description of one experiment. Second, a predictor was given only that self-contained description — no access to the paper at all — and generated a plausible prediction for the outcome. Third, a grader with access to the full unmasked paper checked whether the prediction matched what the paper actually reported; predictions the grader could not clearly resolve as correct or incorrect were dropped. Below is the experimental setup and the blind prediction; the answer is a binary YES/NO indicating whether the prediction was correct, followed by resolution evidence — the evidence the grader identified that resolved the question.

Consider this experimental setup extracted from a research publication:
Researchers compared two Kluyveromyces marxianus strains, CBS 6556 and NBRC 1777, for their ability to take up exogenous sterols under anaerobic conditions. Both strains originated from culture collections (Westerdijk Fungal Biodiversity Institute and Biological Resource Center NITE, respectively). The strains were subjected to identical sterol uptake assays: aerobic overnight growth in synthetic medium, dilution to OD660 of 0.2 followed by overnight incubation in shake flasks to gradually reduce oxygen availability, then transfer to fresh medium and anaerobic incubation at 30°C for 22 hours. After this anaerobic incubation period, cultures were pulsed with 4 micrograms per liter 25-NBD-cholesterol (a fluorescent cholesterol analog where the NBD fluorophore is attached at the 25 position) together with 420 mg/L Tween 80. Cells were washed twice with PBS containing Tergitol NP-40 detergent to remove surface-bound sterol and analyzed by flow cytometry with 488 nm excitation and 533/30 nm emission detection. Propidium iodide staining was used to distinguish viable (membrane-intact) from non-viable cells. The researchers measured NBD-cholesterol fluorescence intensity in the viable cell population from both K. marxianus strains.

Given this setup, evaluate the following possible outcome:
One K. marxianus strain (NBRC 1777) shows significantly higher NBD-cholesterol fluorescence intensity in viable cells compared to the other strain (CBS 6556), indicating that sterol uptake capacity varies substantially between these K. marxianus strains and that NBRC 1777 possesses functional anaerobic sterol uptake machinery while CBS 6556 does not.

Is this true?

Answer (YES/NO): NO